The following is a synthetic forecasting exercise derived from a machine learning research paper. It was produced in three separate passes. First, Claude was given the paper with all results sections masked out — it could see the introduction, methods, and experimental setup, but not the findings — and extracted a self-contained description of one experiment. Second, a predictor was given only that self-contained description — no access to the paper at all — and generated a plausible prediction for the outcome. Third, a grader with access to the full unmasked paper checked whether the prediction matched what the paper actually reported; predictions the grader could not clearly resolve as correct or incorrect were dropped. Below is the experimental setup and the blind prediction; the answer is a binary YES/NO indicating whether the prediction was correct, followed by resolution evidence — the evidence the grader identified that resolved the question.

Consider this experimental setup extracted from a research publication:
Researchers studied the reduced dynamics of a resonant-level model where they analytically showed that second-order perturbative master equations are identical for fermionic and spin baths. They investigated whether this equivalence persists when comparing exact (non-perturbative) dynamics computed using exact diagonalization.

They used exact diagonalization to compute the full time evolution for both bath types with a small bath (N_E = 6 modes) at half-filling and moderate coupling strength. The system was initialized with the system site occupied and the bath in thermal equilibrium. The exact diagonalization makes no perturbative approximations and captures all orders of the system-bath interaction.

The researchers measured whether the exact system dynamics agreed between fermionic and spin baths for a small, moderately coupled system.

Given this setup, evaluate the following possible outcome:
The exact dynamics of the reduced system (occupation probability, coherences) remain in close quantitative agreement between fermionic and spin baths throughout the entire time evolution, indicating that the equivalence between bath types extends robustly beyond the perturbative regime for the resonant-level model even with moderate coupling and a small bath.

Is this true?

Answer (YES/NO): NO